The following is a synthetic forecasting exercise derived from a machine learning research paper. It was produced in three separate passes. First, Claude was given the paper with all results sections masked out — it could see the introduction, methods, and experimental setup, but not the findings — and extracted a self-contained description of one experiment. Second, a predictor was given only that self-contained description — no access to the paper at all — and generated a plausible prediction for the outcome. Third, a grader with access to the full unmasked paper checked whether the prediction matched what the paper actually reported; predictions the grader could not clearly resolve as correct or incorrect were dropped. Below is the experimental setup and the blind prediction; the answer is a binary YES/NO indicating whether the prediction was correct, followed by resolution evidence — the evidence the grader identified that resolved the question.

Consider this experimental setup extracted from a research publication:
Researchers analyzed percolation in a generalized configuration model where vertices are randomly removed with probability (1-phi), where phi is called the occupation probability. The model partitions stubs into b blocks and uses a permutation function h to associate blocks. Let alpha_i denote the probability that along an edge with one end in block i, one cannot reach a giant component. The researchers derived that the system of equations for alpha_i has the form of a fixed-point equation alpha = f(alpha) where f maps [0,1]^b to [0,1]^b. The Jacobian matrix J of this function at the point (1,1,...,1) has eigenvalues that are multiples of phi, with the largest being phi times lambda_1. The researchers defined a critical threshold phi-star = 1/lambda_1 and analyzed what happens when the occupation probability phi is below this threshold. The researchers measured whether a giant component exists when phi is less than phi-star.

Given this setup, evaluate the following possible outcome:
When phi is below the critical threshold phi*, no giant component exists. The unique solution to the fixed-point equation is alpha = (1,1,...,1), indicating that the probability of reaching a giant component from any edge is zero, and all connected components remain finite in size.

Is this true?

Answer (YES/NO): YES